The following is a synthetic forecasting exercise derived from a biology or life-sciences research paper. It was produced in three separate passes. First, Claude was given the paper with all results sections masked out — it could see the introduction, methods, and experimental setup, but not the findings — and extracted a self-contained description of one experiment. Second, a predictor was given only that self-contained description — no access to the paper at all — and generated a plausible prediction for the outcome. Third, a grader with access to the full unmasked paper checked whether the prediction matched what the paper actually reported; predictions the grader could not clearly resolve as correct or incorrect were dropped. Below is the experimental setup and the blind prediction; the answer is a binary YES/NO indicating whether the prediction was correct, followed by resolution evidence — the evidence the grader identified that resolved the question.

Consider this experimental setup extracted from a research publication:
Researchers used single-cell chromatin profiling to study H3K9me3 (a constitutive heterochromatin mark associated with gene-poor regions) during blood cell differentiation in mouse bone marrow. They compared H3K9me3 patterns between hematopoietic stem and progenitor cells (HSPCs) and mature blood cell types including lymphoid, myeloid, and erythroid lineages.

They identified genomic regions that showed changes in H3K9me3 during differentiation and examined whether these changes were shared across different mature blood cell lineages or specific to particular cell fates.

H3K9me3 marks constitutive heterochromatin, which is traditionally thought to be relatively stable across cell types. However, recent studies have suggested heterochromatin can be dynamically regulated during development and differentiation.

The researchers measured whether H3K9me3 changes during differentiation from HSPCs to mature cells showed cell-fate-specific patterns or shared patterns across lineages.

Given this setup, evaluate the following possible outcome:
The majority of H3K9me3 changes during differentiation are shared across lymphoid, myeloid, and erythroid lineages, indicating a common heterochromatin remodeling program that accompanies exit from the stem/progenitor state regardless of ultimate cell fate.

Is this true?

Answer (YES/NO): YES